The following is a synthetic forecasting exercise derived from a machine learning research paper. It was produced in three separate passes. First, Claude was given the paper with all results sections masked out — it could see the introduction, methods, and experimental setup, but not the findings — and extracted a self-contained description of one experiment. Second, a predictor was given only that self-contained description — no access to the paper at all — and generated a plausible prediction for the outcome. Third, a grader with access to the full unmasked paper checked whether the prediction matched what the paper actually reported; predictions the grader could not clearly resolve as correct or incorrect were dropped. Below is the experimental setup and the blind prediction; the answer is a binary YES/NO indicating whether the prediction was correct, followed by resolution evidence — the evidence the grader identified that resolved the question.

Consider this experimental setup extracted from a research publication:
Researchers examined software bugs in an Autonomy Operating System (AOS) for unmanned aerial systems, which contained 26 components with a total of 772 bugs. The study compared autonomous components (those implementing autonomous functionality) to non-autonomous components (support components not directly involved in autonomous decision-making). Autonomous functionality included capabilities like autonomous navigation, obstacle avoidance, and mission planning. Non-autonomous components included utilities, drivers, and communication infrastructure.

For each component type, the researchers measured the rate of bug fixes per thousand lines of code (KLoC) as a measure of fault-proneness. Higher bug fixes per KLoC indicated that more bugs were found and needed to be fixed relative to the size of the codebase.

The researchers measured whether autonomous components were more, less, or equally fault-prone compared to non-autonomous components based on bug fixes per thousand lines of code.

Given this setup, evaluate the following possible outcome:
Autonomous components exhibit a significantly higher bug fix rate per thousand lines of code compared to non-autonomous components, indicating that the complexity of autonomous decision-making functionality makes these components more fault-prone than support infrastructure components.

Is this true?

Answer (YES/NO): YES